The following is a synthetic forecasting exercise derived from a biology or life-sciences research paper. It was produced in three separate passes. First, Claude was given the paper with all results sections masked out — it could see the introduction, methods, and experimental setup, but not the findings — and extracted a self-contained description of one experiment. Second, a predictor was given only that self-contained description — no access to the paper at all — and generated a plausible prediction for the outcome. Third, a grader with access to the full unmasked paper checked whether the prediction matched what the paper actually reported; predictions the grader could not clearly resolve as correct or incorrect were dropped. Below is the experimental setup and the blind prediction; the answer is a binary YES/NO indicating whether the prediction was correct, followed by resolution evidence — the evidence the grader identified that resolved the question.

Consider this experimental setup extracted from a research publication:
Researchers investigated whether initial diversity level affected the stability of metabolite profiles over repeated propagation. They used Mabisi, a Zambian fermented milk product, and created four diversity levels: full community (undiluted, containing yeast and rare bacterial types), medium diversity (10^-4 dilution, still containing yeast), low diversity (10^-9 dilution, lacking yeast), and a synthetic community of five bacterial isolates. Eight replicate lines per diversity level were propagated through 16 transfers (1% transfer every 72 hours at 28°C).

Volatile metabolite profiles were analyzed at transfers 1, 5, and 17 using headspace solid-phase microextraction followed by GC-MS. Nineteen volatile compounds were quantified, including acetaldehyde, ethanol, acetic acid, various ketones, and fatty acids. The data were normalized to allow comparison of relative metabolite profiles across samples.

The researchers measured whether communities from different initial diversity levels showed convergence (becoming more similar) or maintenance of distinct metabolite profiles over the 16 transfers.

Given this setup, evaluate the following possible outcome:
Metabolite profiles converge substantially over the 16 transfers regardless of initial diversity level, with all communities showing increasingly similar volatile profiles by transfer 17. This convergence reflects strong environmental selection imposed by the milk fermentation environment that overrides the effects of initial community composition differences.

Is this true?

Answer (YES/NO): NO